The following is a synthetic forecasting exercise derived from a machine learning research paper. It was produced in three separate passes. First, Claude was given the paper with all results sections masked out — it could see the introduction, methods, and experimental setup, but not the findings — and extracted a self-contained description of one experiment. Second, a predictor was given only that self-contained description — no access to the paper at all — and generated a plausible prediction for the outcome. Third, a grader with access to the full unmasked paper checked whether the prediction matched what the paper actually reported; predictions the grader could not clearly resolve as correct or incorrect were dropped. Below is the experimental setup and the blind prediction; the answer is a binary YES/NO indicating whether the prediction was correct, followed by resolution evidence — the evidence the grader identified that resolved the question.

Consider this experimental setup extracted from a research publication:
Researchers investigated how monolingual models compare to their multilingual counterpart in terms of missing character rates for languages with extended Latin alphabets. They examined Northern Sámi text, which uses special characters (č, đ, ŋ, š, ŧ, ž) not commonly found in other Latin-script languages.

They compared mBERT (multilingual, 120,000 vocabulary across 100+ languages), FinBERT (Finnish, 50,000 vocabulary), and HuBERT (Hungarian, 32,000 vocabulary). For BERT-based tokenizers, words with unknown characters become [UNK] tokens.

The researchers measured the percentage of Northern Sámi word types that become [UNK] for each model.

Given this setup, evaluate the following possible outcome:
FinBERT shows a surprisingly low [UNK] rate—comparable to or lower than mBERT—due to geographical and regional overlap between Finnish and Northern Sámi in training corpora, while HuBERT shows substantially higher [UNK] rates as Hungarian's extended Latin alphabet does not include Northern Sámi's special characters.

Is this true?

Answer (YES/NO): NO